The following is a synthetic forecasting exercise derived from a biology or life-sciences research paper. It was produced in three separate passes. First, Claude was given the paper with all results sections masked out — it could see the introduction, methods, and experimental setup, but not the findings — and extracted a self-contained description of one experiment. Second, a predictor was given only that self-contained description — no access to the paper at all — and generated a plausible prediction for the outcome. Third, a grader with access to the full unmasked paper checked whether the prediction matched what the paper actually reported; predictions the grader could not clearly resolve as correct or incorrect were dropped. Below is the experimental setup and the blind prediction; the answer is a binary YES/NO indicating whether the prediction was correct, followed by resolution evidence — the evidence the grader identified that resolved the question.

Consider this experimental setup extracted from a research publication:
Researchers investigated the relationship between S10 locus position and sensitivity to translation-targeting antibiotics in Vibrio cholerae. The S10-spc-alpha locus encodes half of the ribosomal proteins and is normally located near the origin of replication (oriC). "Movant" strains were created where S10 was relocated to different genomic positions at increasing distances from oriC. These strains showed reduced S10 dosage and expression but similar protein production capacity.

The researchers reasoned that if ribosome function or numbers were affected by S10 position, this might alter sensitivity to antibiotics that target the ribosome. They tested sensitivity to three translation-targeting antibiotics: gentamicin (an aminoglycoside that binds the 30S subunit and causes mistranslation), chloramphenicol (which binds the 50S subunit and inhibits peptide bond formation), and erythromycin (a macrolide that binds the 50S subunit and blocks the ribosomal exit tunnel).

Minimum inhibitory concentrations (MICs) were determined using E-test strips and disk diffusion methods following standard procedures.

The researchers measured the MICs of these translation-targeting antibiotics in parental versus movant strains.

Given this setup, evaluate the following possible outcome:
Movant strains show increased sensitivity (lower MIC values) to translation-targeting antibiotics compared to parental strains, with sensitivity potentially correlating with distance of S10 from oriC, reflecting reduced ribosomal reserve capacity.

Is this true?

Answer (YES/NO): NO